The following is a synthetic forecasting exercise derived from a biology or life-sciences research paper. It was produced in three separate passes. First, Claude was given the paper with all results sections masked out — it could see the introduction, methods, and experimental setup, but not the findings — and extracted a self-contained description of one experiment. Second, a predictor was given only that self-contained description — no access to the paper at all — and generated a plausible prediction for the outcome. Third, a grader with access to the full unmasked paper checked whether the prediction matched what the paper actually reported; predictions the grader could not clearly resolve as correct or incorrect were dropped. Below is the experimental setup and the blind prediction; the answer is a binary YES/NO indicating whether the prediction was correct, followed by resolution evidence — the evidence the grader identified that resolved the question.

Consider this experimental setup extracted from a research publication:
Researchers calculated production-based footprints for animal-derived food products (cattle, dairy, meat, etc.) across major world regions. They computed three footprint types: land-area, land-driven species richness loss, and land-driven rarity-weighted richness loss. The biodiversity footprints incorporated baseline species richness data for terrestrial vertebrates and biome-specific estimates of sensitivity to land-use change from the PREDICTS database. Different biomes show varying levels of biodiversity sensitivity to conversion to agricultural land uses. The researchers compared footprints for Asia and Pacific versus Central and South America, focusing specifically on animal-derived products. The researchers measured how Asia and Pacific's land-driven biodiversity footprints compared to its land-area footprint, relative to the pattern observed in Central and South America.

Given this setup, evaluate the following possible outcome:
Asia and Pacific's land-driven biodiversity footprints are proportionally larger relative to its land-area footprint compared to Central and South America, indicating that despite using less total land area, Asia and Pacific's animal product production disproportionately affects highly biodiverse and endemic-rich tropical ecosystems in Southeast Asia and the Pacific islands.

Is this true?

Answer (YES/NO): NO